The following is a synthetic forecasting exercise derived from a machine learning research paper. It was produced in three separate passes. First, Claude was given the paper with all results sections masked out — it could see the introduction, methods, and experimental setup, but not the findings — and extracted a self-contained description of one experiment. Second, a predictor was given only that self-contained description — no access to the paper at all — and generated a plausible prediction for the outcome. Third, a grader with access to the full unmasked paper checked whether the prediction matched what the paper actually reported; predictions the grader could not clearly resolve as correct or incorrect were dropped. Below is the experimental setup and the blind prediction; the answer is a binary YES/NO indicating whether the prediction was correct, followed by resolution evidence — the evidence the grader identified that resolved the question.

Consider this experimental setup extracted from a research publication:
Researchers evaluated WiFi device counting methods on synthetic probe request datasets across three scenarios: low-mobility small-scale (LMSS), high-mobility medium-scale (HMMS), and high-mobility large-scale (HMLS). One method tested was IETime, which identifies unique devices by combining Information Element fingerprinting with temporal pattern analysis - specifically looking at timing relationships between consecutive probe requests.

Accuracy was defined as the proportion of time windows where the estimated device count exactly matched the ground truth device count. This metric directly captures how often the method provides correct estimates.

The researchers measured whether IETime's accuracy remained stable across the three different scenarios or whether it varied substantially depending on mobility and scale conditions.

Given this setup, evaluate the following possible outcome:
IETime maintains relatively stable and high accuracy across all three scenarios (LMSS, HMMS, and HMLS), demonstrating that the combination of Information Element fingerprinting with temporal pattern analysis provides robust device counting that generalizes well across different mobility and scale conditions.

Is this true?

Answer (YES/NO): YES